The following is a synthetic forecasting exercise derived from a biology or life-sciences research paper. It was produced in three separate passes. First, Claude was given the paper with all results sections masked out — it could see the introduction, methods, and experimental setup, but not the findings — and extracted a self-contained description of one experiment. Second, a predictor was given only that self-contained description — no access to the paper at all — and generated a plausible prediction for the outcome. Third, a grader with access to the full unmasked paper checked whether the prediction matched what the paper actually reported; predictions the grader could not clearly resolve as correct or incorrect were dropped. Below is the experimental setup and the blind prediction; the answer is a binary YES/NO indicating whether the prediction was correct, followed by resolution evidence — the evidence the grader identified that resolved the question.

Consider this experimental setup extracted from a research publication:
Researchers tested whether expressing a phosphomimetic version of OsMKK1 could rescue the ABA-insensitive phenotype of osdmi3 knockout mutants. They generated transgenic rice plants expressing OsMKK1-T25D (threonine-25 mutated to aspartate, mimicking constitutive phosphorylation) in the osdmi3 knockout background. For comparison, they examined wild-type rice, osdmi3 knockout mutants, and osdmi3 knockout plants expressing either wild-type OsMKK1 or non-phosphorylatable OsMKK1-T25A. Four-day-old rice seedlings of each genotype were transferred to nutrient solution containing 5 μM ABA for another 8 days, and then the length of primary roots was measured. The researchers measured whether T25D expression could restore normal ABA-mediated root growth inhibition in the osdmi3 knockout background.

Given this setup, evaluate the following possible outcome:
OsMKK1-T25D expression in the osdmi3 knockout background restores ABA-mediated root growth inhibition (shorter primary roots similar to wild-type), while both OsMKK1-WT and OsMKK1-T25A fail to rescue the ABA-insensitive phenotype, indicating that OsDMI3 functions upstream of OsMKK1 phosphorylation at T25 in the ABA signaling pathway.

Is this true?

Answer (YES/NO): NO